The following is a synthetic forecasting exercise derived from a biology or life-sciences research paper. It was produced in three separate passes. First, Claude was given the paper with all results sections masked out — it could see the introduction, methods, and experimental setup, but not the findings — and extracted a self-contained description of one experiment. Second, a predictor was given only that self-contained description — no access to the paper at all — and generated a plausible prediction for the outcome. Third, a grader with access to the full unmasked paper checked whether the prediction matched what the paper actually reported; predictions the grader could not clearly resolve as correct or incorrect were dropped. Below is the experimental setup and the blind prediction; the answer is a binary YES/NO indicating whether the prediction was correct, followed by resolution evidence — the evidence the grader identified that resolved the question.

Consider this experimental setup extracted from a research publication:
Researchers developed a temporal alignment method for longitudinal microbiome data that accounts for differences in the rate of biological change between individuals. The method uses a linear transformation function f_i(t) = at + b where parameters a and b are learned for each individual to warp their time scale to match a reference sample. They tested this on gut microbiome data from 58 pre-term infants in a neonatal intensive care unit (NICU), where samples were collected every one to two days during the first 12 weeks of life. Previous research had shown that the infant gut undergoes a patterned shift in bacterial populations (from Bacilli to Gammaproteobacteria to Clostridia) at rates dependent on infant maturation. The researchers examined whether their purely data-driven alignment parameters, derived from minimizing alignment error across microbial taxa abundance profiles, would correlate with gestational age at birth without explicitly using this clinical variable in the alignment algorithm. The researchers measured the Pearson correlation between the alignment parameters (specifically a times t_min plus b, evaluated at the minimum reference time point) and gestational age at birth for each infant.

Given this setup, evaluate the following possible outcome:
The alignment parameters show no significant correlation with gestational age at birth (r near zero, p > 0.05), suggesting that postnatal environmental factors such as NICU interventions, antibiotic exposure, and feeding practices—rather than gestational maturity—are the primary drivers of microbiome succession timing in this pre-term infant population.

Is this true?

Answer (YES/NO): NO